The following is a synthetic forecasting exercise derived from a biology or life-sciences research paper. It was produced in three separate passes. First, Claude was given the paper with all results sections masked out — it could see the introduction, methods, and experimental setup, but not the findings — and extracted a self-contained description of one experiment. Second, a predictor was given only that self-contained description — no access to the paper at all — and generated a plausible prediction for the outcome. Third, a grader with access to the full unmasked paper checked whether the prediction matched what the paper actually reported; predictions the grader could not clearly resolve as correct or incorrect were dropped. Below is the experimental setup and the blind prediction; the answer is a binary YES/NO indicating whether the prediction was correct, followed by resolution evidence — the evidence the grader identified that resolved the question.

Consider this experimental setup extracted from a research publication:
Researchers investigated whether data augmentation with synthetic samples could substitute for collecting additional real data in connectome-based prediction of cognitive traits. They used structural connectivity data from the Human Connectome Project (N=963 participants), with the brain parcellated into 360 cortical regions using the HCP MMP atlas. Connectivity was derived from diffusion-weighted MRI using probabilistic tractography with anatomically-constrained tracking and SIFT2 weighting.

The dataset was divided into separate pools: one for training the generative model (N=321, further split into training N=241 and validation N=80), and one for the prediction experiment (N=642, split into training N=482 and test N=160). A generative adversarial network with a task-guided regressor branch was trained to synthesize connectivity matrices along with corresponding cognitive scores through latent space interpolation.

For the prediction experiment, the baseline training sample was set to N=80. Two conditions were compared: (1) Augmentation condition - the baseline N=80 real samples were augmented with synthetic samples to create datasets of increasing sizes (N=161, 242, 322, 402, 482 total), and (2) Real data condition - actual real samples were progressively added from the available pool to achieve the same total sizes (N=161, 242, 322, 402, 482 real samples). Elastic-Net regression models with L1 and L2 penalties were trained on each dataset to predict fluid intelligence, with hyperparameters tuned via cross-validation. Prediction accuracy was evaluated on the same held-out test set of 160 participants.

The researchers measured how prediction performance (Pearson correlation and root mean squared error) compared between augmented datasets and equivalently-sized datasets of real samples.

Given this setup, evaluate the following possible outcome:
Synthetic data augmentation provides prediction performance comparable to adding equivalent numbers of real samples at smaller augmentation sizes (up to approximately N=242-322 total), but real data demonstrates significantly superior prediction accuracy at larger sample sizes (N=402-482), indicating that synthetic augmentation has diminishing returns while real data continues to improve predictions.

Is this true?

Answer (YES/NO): NO